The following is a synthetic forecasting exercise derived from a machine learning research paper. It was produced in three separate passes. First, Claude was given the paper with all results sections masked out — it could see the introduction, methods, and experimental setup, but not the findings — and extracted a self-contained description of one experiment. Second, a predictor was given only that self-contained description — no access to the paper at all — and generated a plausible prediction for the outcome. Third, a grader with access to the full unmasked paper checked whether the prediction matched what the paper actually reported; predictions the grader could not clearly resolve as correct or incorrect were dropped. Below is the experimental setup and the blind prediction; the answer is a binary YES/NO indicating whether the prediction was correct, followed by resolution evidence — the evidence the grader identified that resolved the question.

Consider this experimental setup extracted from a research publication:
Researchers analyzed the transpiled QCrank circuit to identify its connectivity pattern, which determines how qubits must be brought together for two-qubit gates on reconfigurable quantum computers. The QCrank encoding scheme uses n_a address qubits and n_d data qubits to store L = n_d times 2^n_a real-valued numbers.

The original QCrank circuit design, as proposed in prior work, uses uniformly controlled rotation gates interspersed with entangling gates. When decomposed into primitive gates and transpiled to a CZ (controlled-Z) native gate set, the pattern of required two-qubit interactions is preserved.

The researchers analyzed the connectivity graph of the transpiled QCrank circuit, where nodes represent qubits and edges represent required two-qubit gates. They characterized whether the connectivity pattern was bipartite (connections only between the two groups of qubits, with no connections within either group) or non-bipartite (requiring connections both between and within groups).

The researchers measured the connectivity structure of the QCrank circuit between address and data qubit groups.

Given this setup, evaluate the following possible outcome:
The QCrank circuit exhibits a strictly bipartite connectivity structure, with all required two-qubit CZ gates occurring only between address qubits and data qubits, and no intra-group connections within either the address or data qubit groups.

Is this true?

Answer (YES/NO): YES